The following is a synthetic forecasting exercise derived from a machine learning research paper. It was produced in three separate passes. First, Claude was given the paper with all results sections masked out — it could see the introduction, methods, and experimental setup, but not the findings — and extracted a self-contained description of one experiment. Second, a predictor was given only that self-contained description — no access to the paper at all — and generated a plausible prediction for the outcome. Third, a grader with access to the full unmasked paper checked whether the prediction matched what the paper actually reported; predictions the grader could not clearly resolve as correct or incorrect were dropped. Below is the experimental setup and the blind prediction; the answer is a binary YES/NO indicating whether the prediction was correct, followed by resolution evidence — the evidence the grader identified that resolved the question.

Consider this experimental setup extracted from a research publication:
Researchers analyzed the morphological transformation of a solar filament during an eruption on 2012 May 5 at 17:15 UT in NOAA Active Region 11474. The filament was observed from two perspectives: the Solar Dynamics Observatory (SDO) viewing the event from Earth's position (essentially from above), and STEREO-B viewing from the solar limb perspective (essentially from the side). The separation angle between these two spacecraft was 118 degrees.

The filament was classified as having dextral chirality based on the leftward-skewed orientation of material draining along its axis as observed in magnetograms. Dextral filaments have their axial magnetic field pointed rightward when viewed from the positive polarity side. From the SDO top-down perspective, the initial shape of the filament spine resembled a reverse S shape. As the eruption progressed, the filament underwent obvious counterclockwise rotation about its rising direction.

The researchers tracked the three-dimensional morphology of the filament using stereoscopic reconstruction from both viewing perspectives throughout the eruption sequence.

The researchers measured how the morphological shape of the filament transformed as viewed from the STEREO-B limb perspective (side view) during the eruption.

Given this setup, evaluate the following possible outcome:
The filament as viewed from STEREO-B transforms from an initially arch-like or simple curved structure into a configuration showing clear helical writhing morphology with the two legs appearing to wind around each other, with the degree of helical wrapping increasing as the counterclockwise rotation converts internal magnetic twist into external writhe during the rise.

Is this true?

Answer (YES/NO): NO